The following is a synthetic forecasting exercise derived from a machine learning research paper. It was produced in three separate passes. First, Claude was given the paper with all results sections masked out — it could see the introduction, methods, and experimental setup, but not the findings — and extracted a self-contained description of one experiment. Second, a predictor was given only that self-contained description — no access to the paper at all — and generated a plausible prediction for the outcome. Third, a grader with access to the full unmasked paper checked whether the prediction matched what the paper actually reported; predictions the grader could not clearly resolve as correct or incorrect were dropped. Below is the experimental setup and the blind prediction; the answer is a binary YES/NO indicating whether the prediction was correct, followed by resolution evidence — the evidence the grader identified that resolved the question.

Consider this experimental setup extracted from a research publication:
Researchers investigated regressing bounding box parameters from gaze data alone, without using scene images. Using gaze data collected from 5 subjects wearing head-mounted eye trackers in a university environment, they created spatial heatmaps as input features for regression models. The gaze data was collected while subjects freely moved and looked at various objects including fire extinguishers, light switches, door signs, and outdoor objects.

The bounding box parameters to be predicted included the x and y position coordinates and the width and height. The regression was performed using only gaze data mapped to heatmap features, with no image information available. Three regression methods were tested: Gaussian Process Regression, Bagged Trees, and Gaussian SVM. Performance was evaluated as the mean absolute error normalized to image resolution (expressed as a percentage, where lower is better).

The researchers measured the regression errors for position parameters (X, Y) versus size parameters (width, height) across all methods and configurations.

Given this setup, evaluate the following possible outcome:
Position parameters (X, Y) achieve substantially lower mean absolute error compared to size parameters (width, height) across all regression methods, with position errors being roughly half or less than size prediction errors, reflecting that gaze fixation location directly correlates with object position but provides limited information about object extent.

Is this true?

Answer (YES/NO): YES